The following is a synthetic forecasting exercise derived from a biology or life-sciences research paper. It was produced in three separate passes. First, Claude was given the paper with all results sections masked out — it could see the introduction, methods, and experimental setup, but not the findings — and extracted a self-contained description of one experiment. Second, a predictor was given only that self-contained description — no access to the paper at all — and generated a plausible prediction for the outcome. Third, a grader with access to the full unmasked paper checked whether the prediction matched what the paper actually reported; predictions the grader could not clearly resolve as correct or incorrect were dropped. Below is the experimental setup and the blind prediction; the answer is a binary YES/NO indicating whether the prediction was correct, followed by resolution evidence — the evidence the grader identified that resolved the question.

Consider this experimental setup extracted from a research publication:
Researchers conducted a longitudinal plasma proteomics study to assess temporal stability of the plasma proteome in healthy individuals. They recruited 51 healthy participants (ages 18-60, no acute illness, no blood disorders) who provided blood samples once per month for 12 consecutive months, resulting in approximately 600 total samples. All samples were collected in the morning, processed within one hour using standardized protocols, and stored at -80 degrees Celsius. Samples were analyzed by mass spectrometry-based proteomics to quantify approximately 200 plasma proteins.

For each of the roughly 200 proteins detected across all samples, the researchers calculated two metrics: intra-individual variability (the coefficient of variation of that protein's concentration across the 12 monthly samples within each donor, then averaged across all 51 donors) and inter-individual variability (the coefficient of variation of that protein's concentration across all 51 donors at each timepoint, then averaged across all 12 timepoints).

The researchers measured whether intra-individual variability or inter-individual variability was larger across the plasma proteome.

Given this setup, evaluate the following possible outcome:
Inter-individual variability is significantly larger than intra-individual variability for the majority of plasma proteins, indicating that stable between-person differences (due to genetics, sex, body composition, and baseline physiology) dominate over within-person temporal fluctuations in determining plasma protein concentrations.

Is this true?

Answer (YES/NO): YES